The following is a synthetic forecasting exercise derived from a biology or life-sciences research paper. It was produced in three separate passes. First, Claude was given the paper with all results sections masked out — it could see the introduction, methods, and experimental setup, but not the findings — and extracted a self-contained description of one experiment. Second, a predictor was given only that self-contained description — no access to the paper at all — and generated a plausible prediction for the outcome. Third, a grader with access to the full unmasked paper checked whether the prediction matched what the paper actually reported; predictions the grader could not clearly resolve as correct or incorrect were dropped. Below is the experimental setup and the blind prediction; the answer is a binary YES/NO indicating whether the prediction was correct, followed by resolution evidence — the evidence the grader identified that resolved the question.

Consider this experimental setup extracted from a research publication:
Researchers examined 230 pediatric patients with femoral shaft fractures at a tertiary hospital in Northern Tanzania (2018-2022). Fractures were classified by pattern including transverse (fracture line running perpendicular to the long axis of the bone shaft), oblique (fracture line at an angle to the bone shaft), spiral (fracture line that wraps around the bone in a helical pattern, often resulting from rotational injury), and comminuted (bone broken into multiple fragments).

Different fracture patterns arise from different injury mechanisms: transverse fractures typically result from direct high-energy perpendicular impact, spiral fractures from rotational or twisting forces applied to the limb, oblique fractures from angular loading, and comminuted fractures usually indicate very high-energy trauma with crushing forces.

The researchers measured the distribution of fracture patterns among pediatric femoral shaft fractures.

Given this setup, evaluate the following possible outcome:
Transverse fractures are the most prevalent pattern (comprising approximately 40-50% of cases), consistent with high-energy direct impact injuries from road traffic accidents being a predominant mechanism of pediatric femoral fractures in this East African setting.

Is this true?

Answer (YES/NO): YES